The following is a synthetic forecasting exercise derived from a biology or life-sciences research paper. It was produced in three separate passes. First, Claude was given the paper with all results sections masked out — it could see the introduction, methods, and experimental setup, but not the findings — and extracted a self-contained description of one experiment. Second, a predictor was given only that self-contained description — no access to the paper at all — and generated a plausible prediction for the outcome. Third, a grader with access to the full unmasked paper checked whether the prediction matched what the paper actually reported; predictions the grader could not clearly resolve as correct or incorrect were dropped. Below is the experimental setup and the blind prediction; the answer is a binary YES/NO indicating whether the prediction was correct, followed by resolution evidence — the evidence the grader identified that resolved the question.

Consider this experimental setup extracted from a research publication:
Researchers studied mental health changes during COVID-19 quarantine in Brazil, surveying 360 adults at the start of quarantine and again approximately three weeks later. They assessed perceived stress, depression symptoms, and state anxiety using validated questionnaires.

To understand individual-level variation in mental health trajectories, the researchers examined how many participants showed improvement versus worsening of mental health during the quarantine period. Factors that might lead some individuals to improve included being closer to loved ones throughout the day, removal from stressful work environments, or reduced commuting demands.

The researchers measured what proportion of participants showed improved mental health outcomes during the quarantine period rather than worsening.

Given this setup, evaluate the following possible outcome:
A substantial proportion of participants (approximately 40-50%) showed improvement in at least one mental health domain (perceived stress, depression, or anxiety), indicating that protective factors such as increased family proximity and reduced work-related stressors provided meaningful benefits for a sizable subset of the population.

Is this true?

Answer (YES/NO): NO